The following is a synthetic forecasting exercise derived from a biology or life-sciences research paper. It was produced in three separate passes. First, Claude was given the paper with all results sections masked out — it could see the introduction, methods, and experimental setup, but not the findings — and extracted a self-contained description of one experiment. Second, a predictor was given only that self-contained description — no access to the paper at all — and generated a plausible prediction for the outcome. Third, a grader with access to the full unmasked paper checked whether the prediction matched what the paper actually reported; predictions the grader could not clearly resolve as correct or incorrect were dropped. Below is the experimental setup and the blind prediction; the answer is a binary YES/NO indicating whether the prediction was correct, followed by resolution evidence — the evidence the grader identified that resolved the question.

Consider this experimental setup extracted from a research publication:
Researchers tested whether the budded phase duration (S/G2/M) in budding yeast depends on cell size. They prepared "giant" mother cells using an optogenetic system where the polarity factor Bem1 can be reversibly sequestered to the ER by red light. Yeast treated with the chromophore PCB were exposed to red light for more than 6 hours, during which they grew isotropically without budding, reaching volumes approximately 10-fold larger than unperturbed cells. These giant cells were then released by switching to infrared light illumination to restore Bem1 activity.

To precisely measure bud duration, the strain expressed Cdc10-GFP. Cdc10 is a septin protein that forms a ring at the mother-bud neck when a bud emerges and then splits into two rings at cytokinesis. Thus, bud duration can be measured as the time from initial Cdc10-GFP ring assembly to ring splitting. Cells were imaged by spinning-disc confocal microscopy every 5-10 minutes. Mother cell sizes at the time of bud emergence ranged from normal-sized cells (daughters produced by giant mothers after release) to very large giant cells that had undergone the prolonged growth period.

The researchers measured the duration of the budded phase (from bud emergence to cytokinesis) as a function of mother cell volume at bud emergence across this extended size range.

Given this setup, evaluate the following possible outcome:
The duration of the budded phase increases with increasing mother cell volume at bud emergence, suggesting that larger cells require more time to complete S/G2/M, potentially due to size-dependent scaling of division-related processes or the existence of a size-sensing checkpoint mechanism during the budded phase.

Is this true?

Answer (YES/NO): NO